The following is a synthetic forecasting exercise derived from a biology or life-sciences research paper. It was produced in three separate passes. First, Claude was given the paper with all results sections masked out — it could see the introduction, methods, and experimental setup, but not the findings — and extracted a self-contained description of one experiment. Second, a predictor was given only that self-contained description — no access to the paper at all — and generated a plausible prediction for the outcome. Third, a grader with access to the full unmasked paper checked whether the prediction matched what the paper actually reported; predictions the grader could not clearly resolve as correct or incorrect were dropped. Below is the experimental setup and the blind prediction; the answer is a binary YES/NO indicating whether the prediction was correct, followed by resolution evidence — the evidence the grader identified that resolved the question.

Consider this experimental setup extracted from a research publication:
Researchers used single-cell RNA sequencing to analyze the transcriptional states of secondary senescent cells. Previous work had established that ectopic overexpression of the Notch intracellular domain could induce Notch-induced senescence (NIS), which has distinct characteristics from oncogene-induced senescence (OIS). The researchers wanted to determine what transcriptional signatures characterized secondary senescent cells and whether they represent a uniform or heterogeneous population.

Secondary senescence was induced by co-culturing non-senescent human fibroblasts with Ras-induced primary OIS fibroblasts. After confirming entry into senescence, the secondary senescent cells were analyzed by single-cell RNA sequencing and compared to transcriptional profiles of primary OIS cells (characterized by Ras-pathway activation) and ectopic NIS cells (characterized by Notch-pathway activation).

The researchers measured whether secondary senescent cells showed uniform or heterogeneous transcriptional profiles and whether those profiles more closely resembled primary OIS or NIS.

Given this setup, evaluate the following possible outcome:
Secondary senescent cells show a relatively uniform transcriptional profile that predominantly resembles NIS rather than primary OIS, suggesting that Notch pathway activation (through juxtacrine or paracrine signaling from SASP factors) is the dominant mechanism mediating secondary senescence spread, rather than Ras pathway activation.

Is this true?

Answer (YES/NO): YES